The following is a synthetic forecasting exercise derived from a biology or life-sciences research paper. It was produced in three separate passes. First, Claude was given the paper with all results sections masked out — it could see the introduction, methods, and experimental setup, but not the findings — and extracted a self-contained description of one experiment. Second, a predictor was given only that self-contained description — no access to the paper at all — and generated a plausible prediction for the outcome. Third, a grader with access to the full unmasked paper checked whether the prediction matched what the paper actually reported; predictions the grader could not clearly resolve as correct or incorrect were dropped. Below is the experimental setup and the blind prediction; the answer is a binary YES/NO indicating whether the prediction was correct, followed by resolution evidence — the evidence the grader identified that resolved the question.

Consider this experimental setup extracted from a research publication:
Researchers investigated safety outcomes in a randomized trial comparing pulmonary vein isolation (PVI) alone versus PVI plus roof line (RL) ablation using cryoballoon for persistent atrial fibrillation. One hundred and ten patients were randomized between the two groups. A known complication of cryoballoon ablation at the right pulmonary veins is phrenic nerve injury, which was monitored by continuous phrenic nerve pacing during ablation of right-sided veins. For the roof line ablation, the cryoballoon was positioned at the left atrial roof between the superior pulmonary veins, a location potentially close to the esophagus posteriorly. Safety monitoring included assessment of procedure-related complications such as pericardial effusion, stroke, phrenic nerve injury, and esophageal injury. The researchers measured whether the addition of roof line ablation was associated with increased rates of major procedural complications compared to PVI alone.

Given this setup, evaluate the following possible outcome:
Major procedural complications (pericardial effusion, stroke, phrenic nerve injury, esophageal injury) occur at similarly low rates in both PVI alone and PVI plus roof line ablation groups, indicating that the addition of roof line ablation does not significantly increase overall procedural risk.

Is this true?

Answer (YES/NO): YES